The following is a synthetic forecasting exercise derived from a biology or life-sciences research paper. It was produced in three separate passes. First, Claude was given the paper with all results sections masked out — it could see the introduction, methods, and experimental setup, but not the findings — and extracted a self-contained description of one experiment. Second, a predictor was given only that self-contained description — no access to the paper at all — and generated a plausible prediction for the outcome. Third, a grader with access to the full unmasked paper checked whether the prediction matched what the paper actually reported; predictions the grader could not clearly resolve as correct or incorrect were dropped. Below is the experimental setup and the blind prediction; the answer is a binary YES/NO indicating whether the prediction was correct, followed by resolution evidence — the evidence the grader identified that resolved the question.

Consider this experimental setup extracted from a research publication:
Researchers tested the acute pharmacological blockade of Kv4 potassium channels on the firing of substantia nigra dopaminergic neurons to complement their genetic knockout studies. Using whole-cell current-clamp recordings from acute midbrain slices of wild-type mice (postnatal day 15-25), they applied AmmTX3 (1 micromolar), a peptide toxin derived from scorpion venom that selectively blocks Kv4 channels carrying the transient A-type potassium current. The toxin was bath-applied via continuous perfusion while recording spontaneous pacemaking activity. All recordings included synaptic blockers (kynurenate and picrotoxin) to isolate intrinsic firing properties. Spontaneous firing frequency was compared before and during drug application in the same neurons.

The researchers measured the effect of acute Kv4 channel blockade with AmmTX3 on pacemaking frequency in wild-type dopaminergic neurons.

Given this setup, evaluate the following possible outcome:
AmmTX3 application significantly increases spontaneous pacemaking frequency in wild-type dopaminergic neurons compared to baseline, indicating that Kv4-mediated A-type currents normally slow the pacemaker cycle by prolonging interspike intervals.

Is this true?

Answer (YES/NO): YES